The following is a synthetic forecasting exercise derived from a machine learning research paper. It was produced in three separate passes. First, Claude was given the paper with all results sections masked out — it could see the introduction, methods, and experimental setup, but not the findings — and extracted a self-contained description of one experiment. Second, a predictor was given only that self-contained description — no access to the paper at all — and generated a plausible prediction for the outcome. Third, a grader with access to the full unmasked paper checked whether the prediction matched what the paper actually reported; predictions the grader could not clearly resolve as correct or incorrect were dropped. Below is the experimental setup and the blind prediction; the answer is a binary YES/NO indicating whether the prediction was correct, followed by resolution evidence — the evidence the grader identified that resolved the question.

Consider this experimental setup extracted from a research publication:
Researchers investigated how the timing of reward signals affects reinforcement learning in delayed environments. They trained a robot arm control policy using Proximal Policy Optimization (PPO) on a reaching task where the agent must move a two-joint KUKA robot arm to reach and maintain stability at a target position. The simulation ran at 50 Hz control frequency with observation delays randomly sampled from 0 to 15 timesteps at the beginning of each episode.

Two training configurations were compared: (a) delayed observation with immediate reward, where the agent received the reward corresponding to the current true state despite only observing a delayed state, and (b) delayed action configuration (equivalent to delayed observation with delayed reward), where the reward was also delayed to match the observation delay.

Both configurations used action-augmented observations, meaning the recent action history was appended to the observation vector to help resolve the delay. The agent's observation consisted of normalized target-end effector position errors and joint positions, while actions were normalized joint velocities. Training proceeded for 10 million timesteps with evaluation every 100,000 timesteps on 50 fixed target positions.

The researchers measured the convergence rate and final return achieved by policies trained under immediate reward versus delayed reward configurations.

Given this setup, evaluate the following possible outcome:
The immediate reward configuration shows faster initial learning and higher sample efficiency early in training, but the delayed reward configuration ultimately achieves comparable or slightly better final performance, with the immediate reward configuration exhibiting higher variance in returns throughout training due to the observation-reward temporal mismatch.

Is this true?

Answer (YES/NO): NO